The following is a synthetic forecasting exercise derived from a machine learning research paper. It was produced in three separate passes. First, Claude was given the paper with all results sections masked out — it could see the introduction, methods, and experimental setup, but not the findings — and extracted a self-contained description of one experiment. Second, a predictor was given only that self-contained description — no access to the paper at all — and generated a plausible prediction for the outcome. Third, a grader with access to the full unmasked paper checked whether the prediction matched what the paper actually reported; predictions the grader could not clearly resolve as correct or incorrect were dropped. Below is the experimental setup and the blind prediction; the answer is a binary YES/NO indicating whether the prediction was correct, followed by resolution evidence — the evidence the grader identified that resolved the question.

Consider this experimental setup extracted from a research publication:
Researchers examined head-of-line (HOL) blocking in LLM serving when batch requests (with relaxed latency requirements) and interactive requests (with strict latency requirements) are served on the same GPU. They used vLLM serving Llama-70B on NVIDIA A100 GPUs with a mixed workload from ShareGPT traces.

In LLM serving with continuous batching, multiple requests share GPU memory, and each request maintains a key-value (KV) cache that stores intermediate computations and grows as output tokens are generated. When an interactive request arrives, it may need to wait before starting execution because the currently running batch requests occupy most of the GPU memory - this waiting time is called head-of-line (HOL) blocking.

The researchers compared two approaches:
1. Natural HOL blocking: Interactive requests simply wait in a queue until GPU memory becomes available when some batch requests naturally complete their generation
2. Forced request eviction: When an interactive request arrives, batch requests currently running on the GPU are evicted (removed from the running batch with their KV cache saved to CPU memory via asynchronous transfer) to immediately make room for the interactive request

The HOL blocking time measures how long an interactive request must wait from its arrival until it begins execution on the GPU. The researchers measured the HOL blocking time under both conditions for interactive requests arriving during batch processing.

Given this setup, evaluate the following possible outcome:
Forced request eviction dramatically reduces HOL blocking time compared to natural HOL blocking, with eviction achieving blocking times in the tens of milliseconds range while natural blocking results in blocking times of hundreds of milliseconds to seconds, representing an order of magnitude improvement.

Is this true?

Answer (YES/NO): NO